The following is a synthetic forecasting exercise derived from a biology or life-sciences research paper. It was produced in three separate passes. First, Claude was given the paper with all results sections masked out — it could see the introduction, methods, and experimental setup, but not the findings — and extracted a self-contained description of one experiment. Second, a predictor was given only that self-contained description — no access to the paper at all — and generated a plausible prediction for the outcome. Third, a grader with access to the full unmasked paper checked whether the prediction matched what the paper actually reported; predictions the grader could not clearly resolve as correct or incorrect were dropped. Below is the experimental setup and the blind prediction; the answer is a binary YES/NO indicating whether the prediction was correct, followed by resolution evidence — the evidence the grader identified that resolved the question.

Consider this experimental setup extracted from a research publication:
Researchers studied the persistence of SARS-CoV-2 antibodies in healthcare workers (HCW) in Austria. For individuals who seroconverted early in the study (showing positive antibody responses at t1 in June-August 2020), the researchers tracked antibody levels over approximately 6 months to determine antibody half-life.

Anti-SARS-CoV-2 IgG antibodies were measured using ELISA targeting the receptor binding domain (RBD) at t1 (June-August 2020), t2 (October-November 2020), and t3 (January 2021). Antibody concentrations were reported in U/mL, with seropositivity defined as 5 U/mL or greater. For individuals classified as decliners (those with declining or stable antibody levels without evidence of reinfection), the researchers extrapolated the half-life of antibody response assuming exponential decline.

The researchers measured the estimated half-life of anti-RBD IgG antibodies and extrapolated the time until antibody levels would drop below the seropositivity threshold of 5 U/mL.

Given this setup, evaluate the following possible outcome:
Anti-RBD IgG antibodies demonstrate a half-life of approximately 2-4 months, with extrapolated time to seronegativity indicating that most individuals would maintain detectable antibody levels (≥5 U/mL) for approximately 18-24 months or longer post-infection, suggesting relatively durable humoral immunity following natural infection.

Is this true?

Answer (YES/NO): NO